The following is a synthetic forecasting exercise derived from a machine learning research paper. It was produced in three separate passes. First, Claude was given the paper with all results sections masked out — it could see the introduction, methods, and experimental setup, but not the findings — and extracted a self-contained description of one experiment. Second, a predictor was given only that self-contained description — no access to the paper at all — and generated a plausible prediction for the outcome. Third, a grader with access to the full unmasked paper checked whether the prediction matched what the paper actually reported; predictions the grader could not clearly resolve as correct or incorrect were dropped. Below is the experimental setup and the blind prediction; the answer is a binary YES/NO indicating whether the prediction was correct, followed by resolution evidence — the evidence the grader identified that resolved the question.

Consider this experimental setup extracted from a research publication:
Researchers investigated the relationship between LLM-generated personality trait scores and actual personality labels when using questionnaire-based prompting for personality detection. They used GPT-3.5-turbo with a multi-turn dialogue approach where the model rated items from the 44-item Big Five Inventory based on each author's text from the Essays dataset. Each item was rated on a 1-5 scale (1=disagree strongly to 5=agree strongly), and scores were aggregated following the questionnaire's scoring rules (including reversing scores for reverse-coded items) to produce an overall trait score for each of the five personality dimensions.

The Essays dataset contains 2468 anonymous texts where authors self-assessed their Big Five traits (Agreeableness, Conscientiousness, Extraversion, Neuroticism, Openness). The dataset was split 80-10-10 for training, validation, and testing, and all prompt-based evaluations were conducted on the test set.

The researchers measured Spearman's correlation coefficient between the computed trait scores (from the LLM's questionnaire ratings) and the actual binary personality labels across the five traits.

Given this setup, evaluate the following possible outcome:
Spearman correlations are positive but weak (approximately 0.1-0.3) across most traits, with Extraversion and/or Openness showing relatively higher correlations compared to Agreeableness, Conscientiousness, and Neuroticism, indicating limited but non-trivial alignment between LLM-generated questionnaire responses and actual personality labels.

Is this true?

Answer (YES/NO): NO